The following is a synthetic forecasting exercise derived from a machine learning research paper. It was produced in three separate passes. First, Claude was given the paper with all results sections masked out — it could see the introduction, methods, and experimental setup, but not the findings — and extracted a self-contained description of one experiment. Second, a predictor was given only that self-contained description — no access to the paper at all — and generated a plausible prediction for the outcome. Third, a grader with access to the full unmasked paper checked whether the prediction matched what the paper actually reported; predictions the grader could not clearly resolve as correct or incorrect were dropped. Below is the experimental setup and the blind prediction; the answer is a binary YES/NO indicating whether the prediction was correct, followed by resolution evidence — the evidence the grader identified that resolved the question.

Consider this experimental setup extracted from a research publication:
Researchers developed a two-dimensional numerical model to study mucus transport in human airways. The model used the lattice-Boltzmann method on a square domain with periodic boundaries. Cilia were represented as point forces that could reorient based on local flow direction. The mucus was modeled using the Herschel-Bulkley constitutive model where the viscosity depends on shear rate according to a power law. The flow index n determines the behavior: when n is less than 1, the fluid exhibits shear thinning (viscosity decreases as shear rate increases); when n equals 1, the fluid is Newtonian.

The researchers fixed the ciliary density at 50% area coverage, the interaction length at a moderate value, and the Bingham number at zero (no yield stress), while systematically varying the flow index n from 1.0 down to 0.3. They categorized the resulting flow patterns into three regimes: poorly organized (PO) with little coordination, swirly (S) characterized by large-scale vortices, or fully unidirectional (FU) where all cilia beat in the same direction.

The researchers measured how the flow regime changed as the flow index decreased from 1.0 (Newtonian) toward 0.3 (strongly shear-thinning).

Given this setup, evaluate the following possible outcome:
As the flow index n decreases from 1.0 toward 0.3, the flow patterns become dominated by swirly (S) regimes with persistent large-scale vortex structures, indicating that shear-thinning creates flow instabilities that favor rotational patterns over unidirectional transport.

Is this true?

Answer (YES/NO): NO